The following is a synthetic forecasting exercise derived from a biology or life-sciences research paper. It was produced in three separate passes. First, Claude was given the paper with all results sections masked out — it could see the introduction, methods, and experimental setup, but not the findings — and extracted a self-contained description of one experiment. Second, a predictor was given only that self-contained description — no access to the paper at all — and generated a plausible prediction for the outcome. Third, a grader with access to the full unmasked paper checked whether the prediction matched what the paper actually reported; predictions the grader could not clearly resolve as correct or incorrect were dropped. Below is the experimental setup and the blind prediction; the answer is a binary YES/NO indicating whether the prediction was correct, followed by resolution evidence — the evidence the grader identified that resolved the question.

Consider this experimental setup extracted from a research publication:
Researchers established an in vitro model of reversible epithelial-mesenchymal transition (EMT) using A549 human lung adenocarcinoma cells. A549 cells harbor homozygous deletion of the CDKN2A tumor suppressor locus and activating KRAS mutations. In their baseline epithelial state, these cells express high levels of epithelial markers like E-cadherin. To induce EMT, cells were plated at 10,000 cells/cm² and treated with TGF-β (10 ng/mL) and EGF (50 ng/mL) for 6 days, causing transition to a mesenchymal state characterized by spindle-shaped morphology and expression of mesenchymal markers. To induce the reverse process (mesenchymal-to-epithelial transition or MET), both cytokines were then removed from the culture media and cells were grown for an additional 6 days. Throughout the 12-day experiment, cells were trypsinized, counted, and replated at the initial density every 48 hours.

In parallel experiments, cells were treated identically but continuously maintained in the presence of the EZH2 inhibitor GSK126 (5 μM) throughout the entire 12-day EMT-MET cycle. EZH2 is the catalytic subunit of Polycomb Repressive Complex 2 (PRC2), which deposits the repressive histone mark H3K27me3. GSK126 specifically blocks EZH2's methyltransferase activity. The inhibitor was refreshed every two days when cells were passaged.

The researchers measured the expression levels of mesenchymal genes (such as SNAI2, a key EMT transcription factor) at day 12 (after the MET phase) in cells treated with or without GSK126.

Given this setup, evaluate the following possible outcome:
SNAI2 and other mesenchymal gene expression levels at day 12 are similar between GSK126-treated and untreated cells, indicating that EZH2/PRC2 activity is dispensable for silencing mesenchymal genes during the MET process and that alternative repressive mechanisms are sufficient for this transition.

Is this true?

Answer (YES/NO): NO